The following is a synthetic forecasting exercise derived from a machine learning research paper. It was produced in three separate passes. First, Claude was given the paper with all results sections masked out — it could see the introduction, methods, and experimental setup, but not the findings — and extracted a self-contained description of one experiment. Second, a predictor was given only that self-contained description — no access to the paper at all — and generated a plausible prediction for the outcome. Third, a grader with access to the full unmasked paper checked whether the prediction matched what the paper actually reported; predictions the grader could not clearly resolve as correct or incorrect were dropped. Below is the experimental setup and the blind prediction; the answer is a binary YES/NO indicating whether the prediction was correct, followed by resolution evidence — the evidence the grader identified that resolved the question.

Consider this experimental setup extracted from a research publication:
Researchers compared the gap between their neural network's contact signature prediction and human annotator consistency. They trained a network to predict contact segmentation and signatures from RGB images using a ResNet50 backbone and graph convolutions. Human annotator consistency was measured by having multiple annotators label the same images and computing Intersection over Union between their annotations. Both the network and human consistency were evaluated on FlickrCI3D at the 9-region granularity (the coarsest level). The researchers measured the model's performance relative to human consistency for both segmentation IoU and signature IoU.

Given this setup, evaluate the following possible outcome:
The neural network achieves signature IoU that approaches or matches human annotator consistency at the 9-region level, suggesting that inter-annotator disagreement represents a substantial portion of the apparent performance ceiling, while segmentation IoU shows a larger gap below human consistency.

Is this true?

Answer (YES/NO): NO